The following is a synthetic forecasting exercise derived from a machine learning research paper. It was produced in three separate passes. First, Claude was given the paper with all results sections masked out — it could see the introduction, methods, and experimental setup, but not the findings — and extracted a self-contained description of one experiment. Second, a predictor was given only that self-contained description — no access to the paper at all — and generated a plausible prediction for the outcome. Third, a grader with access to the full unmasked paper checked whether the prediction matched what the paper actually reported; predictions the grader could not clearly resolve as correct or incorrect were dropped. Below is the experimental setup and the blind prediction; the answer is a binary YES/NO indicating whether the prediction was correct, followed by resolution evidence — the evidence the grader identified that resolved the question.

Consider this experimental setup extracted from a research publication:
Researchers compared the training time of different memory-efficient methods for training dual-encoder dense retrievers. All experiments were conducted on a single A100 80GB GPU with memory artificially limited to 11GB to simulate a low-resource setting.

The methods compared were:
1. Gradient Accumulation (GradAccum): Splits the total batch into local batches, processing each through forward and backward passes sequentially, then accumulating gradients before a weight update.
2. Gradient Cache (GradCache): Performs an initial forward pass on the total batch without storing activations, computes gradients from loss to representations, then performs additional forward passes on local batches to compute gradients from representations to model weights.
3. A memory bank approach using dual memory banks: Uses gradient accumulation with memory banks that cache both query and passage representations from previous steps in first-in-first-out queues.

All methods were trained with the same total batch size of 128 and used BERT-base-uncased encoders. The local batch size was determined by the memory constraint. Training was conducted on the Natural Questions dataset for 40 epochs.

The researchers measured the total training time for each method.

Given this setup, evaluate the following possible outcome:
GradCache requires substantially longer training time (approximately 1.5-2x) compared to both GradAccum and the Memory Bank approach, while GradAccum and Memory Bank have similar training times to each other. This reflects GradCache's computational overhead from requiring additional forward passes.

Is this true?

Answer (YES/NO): NO